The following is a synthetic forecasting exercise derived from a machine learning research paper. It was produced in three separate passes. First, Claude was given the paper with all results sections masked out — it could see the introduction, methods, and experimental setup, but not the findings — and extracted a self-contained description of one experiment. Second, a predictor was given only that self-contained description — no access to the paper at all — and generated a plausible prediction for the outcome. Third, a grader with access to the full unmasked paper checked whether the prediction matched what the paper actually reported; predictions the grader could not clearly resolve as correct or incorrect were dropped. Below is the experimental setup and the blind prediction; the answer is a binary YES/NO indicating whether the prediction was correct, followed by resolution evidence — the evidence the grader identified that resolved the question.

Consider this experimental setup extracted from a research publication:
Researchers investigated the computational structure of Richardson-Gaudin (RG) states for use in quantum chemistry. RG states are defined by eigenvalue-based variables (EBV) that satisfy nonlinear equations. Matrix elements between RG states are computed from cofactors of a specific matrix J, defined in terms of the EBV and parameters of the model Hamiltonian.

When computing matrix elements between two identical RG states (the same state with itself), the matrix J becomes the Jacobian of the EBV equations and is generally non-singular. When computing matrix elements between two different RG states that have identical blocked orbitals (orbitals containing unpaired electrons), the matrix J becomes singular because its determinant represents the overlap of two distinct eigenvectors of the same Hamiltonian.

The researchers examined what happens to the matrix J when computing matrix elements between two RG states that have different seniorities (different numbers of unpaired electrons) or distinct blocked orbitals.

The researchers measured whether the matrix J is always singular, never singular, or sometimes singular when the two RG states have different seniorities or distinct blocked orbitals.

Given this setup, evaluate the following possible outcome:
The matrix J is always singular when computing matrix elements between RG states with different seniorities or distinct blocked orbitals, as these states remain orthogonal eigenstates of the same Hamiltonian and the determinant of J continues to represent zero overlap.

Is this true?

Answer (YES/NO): NO